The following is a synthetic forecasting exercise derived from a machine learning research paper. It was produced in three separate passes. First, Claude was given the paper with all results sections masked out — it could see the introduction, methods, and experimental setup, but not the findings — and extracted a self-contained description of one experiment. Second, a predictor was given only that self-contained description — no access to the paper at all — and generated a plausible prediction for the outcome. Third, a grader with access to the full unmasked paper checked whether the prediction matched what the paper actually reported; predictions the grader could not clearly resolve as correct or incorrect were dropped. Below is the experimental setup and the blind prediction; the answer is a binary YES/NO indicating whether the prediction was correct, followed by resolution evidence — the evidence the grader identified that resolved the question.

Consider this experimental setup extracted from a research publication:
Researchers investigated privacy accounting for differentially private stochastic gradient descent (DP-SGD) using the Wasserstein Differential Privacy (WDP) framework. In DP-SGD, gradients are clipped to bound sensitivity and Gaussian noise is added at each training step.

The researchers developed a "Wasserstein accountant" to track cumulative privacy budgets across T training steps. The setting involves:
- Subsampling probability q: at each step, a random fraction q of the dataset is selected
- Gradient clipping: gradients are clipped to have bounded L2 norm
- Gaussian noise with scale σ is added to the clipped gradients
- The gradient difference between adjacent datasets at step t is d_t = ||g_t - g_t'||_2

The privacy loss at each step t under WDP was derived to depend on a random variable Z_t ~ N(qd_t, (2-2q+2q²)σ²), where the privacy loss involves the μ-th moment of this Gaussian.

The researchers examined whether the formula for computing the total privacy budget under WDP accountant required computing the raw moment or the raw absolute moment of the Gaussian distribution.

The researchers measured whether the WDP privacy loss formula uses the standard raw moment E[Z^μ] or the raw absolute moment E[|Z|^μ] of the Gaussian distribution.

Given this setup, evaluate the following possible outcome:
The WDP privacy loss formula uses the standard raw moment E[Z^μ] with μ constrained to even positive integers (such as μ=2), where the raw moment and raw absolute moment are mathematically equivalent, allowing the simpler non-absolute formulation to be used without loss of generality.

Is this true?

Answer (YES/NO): NO